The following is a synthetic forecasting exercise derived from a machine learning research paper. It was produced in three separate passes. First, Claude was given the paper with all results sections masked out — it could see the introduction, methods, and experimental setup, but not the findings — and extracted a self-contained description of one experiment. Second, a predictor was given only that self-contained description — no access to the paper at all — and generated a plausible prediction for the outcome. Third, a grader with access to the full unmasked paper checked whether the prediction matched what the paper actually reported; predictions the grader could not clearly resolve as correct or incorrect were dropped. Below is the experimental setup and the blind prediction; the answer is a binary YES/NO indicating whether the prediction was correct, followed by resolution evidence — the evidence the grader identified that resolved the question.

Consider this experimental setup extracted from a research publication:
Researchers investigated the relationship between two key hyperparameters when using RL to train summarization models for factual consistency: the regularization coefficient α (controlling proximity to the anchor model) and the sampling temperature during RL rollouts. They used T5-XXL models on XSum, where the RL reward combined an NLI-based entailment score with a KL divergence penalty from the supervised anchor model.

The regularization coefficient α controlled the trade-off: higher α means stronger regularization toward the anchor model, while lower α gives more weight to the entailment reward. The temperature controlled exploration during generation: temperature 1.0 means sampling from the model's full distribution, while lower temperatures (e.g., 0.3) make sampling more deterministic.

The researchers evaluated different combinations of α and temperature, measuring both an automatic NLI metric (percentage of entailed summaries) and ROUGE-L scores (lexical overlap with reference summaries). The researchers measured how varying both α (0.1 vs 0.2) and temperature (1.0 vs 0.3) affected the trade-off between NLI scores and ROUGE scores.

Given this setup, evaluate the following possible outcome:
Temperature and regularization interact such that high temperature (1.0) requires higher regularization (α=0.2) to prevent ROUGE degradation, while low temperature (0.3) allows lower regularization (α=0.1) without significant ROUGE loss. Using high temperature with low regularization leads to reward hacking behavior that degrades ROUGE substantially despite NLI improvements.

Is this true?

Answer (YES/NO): NO